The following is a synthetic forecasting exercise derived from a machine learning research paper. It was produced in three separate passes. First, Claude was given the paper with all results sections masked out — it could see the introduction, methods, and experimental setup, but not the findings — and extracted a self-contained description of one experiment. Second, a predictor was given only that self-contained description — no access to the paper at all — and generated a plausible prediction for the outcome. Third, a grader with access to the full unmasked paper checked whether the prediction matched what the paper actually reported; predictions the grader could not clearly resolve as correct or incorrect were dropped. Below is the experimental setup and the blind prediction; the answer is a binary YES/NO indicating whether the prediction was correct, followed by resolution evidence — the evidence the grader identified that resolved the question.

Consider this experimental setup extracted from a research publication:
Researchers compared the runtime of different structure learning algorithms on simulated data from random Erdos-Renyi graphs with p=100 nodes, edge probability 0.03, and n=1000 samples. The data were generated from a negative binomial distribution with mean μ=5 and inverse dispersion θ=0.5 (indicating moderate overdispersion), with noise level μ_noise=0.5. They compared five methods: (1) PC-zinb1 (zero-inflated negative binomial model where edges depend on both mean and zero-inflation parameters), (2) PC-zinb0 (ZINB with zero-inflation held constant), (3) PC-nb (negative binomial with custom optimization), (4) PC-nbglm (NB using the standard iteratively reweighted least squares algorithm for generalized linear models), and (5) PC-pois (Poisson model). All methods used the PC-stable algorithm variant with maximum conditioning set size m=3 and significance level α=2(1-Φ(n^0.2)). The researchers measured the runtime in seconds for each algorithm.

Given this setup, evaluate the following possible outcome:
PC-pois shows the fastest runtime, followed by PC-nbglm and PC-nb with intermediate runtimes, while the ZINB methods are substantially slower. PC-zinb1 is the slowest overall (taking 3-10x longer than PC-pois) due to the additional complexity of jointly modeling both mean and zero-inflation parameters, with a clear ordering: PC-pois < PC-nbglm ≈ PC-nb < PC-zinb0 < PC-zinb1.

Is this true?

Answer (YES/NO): NO